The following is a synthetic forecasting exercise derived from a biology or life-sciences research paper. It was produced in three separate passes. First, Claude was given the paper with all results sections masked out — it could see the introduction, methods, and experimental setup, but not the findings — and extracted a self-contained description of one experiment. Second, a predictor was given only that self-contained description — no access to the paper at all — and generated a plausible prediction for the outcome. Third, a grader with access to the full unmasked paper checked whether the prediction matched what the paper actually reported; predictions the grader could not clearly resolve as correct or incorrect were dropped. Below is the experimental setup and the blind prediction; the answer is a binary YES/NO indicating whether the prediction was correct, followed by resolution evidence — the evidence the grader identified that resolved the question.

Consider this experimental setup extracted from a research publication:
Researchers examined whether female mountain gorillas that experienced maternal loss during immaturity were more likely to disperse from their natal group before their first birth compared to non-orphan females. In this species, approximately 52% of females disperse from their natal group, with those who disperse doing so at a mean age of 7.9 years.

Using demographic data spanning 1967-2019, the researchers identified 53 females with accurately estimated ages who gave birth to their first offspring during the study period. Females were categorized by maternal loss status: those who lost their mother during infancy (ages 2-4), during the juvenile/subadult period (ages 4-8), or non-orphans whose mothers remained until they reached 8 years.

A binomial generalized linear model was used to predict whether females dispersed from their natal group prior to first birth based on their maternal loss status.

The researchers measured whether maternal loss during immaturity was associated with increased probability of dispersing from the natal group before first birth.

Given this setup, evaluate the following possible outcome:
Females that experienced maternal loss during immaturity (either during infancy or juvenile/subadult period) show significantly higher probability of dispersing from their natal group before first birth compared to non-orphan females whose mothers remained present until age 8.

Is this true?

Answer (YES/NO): NO